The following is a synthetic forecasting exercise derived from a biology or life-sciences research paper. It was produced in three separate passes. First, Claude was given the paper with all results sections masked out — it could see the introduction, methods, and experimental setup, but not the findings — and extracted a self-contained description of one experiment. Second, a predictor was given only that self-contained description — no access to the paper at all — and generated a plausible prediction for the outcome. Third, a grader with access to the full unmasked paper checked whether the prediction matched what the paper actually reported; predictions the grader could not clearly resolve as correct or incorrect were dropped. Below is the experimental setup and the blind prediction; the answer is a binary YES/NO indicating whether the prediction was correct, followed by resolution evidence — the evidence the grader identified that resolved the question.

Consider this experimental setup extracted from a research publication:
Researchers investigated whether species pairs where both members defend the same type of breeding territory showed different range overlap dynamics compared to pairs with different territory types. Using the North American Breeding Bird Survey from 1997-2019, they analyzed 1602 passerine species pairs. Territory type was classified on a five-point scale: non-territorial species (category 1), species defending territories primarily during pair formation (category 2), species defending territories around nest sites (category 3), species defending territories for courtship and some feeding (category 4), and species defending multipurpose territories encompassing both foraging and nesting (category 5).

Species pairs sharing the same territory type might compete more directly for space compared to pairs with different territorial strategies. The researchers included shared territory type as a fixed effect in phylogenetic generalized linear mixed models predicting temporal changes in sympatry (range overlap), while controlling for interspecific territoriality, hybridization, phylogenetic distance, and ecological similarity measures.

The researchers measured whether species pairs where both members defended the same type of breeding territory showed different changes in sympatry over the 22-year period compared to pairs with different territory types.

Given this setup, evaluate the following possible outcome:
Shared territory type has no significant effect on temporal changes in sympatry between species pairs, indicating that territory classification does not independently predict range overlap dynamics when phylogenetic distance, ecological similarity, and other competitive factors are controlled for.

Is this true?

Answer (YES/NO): YES